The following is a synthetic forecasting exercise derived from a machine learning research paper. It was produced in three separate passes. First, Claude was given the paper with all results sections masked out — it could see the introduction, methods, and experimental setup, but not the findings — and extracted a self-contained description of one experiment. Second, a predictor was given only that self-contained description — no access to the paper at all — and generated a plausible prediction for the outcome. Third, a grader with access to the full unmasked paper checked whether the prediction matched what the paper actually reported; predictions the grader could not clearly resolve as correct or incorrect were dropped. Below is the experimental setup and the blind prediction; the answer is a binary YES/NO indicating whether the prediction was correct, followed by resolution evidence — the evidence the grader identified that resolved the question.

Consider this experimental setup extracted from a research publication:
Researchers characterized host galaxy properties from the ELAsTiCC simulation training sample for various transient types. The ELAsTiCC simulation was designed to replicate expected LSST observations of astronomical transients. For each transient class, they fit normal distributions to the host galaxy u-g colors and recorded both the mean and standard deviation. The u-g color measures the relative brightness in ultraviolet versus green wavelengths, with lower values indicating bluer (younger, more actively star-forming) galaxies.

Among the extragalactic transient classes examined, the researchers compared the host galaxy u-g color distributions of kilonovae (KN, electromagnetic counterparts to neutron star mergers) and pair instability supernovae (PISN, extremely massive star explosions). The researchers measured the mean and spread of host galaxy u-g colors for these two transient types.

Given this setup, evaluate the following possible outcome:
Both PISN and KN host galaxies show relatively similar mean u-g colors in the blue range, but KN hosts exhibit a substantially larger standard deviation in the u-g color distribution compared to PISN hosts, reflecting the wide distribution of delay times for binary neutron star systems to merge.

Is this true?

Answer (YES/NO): NO